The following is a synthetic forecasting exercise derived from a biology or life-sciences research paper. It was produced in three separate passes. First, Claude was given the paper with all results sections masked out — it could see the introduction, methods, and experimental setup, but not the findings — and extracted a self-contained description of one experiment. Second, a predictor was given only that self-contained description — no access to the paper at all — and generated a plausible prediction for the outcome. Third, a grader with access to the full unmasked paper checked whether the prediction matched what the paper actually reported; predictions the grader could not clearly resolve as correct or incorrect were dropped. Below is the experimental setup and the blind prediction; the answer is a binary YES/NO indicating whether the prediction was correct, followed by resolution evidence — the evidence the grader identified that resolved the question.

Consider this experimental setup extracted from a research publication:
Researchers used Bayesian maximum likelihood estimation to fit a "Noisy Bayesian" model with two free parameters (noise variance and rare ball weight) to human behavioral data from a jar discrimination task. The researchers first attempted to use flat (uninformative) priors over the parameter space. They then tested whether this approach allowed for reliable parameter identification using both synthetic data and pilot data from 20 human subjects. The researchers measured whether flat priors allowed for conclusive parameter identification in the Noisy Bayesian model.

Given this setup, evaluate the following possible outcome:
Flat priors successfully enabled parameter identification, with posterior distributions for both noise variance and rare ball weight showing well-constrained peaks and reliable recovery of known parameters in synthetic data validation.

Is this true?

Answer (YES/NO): NO